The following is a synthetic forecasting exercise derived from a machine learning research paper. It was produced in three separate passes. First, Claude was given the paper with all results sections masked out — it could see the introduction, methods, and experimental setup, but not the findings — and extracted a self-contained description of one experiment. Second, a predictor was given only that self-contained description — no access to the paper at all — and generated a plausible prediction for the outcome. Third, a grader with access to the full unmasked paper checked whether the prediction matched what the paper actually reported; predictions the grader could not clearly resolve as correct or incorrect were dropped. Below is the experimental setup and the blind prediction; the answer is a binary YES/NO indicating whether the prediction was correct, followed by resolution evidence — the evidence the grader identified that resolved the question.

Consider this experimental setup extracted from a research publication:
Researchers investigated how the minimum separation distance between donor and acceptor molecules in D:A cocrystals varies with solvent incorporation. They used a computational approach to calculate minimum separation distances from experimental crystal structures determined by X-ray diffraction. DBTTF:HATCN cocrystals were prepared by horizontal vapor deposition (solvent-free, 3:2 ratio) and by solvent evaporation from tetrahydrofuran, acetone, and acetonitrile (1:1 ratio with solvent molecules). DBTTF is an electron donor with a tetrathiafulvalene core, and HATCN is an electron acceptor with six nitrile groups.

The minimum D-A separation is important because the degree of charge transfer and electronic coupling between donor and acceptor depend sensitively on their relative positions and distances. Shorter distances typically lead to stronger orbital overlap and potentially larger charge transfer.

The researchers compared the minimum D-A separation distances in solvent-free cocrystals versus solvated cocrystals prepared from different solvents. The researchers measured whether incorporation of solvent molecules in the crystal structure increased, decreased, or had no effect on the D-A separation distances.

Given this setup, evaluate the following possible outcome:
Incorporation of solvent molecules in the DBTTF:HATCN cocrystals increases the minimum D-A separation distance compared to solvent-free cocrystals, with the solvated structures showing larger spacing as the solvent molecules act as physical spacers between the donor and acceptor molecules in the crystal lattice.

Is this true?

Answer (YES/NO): YES